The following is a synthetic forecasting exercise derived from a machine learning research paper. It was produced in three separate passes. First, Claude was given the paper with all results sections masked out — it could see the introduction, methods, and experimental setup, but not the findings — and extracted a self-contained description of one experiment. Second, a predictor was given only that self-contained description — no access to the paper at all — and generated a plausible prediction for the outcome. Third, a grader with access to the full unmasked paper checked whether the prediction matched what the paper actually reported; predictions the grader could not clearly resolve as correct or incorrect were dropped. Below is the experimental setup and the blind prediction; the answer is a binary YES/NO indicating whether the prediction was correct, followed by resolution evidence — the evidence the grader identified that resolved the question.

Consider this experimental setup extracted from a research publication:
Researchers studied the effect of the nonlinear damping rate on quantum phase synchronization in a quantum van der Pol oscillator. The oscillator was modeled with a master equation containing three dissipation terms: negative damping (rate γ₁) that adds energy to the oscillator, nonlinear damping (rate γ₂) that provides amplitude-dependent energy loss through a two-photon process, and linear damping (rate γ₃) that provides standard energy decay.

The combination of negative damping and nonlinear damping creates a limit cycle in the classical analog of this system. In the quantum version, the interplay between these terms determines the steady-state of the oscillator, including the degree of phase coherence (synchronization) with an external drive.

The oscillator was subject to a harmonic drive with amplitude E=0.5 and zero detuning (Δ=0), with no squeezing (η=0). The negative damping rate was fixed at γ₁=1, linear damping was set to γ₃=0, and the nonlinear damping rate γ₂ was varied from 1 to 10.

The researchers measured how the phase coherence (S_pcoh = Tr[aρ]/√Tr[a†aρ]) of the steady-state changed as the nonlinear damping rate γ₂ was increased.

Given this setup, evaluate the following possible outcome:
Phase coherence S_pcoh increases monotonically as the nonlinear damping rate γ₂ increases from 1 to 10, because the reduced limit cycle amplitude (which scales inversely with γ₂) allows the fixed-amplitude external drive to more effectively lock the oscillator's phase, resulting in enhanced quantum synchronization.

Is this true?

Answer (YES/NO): NO